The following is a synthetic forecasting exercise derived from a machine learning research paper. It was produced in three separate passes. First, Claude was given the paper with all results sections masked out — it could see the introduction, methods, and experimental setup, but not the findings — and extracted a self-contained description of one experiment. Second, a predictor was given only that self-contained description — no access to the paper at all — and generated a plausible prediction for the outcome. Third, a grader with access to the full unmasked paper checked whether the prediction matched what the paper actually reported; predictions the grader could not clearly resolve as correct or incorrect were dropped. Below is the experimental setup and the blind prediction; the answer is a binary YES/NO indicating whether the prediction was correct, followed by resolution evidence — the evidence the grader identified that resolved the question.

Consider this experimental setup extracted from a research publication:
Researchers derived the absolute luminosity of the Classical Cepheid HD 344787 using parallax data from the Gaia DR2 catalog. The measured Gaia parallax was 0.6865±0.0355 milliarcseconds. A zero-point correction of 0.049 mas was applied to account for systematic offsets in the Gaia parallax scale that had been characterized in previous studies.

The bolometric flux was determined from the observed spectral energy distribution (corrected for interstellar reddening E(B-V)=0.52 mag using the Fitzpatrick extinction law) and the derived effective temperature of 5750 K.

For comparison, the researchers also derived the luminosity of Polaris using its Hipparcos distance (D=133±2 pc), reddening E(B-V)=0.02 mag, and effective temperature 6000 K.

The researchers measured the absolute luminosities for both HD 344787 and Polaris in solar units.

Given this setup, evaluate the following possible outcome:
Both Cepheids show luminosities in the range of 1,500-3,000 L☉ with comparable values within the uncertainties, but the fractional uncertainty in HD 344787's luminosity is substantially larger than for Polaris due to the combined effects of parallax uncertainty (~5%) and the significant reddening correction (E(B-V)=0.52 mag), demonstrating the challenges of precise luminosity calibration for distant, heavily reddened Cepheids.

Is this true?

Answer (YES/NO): NO